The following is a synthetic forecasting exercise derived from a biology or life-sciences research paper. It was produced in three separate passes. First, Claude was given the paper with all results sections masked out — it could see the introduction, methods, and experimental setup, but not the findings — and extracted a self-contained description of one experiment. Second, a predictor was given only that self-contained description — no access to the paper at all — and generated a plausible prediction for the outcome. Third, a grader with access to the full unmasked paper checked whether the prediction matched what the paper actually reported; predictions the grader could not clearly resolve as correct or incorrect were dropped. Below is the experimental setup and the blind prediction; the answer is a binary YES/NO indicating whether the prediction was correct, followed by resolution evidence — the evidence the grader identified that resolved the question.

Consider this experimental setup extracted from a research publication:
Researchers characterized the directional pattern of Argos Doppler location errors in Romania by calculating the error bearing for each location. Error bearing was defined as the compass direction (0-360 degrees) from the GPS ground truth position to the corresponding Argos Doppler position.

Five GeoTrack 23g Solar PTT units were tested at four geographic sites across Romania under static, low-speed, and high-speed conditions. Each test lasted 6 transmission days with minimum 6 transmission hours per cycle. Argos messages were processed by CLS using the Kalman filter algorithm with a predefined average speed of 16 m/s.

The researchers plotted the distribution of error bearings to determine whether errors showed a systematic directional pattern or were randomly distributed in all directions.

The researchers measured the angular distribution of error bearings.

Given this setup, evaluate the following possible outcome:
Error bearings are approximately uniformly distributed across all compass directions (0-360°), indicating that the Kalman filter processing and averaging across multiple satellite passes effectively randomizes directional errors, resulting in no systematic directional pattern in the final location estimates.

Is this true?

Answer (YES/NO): NO